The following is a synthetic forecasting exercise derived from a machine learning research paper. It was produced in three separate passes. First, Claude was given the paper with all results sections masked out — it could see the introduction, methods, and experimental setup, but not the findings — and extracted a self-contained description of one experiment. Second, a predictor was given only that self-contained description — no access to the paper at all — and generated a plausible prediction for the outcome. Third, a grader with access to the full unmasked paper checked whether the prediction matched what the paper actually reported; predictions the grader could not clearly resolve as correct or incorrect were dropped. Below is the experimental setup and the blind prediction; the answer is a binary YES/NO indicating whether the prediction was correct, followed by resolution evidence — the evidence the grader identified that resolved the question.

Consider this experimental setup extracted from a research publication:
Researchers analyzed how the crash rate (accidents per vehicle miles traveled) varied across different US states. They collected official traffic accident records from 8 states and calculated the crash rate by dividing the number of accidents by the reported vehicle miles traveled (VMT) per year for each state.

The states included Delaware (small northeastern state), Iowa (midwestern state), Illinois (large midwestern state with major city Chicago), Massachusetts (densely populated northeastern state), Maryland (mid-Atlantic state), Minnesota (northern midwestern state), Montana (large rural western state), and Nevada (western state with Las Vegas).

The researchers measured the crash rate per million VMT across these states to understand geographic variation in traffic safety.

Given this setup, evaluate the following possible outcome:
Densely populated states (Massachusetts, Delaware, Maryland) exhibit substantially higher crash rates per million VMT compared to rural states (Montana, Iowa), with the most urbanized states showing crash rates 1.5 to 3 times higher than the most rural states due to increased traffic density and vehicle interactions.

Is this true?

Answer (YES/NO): NO